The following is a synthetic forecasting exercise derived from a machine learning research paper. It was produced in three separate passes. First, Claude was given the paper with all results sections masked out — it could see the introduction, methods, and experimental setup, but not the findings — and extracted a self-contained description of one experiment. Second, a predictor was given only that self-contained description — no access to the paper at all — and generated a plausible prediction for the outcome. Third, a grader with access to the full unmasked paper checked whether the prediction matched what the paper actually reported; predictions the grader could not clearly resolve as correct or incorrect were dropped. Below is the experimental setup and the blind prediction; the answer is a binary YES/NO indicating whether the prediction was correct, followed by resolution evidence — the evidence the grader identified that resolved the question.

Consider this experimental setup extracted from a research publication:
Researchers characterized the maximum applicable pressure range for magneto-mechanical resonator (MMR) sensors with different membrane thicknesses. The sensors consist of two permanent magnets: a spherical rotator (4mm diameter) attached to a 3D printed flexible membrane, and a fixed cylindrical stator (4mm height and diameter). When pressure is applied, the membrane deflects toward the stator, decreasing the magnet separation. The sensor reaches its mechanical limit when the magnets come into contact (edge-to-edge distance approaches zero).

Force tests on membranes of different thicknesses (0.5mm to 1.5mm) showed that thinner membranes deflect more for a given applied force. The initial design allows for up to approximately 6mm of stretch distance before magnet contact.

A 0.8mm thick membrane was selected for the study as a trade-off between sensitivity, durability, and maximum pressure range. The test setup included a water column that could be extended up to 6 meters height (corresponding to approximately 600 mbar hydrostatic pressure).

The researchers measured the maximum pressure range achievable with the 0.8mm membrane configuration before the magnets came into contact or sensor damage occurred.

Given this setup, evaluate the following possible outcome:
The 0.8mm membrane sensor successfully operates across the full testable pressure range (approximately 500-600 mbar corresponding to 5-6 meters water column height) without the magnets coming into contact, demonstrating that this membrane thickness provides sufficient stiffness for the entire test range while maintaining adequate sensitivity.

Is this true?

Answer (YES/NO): YES